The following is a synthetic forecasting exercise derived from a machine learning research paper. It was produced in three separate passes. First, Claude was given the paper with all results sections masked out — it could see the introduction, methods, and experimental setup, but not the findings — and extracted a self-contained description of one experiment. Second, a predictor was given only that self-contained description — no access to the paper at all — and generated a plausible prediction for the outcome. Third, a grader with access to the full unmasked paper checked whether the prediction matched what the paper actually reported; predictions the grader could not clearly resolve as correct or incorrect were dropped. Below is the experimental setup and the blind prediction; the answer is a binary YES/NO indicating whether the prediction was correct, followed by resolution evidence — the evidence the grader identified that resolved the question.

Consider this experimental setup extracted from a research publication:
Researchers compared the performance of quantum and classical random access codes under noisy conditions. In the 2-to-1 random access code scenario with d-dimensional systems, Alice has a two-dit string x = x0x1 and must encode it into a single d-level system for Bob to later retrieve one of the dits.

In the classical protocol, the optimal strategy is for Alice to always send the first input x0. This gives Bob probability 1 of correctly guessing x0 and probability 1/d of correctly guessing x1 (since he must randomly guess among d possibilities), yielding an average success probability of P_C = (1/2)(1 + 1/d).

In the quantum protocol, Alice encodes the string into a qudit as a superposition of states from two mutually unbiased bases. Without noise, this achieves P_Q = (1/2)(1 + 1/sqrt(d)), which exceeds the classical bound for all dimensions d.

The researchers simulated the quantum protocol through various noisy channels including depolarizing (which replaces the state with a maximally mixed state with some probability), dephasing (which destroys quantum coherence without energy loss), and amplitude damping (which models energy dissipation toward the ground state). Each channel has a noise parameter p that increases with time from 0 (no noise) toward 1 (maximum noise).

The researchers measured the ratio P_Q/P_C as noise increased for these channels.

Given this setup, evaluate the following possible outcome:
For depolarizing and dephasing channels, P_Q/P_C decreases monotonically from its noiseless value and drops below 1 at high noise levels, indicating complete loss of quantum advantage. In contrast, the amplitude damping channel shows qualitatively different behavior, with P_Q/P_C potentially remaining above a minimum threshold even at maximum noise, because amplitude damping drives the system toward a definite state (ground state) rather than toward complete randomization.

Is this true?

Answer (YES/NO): NO